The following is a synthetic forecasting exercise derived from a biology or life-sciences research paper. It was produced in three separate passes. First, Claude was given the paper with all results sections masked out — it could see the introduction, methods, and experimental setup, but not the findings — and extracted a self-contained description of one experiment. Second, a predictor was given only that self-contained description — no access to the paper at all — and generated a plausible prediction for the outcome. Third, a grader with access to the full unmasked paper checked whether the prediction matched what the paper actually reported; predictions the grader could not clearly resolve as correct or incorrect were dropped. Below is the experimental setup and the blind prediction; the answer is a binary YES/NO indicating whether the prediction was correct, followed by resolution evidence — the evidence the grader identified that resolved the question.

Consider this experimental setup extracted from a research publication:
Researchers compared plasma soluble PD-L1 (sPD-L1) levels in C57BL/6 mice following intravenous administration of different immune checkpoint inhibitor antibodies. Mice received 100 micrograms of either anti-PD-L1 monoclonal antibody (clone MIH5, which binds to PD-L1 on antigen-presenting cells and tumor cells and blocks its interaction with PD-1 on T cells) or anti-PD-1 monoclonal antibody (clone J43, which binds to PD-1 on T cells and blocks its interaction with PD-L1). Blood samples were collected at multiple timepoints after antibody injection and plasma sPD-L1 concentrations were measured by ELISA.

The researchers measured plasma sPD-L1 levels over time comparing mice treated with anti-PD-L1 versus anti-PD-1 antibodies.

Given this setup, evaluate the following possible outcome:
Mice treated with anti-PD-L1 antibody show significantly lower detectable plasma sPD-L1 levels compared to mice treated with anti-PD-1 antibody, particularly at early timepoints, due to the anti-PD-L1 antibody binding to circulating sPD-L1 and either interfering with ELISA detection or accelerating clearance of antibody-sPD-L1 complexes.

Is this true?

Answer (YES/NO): NO